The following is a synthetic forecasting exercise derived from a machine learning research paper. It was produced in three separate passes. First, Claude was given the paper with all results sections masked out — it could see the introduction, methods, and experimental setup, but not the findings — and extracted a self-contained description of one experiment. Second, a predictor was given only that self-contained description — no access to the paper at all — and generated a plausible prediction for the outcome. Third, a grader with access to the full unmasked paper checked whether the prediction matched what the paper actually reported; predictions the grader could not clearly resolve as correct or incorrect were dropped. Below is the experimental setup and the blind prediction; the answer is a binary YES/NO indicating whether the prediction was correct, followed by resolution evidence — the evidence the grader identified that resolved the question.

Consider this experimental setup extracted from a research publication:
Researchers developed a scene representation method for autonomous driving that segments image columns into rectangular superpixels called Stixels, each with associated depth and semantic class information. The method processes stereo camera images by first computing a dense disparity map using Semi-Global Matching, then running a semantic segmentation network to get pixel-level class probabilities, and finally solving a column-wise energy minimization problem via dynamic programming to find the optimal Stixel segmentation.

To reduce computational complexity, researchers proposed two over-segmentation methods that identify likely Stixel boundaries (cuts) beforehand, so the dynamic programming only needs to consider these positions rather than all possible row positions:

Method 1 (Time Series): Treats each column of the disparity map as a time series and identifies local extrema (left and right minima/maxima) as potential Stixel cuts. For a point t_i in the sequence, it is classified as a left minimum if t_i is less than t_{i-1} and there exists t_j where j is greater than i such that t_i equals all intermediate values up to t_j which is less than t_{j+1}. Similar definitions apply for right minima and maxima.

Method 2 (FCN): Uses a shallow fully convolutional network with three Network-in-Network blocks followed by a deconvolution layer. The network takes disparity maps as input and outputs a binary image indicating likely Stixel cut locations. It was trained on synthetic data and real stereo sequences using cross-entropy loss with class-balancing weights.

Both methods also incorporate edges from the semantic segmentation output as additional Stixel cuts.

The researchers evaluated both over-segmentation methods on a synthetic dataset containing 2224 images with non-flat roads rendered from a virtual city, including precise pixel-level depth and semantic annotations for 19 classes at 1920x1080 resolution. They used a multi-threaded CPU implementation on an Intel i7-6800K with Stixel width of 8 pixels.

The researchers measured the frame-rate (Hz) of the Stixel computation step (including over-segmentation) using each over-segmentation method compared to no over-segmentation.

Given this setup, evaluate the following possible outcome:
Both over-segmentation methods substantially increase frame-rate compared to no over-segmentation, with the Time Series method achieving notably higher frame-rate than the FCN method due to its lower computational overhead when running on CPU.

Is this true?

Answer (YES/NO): NO